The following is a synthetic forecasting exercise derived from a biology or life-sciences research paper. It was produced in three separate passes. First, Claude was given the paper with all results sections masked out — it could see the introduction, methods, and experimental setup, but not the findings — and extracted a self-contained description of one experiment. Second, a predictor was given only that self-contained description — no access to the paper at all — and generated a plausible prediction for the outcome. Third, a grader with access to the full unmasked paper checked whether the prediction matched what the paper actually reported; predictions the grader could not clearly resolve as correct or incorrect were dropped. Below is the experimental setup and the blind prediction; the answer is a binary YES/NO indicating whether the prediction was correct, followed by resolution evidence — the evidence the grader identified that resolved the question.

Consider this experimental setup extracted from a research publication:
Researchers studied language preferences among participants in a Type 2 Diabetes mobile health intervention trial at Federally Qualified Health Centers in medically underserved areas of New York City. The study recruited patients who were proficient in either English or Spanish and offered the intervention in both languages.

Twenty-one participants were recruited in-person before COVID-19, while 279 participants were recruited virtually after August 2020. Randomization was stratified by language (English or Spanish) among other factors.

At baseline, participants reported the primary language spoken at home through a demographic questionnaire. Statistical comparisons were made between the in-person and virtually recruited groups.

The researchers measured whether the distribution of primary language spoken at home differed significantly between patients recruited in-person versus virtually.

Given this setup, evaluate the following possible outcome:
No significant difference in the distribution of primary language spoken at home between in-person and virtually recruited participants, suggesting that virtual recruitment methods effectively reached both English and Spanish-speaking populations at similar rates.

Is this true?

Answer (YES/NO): YES